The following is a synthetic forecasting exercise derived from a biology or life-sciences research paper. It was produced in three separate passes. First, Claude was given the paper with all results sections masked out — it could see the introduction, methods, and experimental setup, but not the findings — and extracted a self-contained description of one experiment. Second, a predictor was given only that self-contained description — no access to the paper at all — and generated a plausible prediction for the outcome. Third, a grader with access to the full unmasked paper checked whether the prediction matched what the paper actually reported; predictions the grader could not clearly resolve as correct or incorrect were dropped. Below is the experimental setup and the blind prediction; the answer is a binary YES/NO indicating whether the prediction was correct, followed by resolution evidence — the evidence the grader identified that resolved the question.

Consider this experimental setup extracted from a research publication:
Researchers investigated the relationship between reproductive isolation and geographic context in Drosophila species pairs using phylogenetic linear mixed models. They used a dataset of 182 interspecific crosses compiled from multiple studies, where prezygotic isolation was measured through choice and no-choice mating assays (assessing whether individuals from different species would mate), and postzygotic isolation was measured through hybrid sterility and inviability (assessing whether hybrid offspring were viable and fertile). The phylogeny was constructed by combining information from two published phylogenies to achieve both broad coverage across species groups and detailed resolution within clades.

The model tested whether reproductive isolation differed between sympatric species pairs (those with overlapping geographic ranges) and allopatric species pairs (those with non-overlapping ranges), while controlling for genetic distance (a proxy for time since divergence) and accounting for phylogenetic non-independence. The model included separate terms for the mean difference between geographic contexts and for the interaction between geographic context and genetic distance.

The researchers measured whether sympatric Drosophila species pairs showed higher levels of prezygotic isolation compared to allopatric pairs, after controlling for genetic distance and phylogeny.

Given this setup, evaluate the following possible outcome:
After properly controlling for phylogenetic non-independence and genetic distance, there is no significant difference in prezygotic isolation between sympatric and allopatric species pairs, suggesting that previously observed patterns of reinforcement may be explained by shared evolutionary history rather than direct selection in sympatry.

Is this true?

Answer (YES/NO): NO